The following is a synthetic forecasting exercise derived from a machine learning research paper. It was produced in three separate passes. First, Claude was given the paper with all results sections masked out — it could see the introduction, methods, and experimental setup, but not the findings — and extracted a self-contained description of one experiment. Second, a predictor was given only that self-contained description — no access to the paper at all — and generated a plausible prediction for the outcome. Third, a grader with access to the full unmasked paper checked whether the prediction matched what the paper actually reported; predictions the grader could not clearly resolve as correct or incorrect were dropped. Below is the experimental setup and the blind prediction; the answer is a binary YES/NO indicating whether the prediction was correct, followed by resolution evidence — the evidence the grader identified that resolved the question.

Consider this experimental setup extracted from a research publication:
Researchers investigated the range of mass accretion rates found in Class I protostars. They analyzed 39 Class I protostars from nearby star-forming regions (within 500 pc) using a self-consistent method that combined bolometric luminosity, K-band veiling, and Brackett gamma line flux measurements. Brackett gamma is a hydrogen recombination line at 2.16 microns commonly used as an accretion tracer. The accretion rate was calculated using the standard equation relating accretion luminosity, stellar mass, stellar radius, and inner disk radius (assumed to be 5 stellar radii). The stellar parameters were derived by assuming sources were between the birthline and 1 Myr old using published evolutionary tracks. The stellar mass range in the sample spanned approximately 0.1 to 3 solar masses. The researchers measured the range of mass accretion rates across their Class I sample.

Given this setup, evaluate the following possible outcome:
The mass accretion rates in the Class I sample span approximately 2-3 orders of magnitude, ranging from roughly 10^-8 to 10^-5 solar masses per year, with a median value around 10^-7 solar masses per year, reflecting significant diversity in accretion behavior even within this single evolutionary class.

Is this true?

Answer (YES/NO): NO